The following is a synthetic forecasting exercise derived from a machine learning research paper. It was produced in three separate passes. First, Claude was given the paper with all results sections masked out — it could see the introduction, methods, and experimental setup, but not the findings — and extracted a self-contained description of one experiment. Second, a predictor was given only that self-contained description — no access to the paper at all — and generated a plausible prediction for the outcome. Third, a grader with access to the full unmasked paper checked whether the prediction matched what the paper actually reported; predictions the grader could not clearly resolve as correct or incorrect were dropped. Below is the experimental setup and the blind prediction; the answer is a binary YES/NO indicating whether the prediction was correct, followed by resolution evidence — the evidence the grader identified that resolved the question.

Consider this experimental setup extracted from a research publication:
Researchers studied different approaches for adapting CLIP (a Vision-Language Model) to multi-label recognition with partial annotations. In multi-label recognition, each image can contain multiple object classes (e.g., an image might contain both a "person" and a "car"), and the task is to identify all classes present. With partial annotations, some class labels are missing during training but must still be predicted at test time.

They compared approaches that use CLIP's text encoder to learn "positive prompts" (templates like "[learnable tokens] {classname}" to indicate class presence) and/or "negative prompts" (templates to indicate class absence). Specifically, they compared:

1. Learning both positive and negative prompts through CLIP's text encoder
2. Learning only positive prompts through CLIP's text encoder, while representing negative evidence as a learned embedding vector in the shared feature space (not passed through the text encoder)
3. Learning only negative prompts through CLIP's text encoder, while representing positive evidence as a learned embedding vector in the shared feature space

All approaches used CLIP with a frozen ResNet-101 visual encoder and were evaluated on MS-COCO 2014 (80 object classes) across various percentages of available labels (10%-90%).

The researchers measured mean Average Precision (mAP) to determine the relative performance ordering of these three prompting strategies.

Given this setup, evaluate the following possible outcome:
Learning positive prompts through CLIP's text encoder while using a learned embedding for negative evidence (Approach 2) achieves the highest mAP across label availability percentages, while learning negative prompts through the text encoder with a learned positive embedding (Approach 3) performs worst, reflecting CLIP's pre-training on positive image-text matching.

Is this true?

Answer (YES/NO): YES